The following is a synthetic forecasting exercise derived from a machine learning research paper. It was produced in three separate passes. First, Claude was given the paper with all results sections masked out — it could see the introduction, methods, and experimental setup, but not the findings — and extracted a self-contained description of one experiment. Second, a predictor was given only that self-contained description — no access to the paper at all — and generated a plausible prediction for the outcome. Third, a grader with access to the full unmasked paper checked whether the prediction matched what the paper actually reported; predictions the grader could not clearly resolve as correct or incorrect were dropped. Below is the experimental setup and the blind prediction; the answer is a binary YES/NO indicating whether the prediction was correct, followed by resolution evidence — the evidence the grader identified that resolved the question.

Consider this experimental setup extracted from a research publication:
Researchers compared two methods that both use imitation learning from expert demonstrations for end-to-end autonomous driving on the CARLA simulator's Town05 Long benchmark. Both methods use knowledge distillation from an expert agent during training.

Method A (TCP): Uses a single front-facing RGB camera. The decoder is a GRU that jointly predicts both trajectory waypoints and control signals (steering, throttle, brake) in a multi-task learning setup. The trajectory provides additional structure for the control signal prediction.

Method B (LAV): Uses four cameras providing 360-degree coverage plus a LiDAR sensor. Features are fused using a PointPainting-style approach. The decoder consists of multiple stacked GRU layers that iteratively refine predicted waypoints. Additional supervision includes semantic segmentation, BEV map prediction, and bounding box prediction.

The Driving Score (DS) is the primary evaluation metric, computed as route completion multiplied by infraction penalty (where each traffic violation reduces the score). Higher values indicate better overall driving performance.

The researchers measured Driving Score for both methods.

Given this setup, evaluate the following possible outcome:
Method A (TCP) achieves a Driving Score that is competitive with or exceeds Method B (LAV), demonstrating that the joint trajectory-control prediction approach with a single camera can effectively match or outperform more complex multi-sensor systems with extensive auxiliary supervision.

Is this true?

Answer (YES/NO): YES